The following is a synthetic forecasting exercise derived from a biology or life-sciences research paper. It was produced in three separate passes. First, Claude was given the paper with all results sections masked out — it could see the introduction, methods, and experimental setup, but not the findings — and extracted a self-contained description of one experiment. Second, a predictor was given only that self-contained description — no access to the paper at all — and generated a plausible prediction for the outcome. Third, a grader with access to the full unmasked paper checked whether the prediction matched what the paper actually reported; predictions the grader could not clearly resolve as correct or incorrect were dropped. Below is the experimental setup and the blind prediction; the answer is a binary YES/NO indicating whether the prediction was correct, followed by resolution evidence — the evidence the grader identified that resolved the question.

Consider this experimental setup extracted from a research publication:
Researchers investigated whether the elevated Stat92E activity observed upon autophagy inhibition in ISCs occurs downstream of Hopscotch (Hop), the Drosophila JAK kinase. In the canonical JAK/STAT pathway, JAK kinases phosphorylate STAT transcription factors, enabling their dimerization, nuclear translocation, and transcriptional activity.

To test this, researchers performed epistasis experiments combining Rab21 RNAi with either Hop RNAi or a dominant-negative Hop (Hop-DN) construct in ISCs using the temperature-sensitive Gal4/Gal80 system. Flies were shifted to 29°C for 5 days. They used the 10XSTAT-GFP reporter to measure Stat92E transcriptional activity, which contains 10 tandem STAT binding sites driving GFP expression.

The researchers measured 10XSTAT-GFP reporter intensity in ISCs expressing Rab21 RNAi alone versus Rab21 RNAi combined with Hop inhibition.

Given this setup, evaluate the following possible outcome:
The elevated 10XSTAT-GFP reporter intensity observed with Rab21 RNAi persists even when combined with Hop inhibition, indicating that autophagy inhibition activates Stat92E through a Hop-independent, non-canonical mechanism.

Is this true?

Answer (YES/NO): YES